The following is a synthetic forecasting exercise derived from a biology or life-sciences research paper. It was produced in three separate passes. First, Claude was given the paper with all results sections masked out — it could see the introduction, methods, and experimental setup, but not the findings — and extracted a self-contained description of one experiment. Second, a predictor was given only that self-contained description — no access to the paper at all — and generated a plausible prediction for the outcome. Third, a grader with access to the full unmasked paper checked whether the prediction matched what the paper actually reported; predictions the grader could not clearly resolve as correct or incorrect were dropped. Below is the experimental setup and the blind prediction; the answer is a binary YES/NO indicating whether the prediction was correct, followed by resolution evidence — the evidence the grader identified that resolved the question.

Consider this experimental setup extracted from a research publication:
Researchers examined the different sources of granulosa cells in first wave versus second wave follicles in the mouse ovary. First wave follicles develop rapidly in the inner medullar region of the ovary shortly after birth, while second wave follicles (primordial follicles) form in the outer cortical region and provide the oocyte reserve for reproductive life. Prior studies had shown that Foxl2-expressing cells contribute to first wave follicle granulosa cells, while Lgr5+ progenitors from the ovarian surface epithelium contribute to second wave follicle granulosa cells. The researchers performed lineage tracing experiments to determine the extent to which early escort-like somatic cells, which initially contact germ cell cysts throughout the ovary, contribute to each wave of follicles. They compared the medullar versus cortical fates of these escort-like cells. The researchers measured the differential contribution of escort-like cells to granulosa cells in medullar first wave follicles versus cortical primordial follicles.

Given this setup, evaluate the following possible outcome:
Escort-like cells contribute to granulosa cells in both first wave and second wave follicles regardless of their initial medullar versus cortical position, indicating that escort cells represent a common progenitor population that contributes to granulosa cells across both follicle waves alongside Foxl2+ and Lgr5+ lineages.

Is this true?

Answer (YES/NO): NO